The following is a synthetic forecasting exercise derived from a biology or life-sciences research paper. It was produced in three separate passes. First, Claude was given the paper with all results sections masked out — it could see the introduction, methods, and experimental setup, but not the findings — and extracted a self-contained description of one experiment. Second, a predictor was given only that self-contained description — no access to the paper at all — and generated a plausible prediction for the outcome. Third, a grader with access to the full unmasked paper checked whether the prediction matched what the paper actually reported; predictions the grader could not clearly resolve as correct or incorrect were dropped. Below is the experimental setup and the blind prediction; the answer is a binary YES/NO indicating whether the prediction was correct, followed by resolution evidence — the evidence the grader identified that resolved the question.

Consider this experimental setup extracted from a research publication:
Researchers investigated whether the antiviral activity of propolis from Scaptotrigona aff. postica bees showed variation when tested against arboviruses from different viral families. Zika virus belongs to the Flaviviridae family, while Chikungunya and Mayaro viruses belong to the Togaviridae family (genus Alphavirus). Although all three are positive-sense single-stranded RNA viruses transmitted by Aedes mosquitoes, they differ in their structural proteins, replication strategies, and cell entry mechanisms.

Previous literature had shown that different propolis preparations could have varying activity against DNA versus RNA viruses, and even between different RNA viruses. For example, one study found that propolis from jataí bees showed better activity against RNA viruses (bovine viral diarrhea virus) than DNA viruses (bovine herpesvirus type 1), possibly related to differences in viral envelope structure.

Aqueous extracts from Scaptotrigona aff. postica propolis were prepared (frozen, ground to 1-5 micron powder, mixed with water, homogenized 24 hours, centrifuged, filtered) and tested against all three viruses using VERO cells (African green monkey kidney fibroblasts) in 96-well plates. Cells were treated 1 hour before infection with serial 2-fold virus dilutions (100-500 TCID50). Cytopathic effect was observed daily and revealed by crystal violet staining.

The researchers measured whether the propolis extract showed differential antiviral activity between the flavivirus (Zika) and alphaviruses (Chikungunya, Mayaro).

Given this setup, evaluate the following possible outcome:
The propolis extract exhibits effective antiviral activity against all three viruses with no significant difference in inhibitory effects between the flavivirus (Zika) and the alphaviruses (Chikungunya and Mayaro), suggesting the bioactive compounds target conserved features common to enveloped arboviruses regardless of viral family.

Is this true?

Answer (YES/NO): NO